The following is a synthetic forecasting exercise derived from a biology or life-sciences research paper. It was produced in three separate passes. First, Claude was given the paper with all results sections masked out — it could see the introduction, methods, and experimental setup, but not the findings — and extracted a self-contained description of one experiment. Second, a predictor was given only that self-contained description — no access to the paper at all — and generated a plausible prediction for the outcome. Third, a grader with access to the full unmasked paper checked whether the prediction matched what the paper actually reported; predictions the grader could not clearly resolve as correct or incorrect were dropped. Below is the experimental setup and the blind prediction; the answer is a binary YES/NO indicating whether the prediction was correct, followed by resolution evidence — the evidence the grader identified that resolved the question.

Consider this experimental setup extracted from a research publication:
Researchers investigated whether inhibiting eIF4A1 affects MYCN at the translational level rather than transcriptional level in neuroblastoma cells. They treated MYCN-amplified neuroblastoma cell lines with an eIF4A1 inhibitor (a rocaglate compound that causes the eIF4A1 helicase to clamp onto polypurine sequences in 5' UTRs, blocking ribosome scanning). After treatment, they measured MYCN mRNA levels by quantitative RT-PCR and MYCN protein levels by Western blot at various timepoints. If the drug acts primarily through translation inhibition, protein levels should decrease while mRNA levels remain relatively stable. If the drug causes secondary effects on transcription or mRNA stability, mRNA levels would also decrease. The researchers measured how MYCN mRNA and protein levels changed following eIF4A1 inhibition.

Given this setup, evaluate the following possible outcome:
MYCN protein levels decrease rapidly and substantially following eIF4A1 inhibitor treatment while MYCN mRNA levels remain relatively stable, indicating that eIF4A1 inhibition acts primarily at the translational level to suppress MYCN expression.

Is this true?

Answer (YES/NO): NO